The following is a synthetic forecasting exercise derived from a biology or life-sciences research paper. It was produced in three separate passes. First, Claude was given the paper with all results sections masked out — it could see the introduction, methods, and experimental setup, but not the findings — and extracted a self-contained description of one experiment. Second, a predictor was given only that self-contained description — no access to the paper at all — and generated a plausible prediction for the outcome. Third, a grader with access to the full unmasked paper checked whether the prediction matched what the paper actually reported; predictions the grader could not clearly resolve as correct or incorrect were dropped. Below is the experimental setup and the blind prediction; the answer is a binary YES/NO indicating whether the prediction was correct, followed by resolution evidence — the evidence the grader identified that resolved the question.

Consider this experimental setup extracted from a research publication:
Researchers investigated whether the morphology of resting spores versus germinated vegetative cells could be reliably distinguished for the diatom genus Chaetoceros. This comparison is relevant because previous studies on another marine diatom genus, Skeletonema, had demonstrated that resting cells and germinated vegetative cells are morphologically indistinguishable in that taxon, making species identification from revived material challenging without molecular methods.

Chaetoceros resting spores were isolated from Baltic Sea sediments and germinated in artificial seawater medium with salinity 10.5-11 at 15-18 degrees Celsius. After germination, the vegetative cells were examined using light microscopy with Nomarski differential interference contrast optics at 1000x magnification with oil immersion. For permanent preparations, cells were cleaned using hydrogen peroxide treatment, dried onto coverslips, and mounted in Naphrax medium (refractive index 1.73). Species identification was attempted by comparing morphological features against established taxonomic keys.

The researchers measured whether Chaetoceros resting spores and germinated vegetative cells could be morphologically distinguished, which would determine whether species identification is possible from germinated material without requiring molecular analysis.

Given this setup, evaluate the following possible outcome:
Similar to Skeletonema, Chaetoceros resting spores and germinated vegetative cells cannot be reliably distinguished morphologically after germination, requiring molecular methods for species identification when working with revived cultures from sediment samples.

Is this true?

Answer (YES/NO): NO